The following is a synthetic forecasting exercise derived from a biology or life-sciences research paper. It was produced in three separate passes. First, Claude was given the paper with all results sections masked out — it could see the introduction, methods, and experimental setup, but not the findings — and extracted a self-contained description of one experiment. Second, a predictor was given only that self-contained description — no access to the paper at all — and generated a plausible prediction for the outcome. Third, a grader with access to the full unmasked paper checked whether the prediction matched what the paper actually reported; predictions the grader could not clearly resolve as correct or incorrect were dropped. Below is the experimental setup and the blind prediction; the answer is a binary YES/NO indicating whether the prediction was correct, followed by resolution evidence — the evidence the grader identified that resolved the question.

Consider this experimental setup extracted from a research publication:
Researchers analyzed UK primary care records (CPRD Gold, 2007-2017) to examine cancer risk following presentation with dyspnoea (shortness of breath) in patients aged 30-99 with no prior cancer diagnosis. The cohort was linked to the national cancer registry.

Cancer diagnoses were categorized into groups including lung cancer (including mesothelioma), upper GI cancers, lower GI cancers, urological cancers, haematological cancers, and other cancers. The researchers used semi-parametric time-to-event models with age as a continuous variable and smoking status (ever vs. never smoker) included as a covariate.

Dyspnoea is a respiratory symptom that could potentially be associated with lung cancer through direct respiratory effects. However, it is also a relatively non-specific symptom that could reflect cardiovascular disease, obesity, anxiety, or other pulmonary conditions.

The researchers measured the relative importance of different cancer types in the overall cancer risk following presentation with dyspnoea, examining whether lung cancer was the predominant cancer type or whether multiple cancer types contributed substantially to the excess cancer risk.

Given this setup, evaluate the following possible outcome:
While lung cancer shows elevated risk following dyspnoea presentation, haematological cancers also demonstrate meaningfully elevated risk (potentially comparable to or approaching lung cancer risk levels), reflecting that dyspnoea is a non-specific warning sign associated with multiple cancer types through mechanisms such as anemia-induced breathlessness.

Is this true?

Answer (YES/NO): YES